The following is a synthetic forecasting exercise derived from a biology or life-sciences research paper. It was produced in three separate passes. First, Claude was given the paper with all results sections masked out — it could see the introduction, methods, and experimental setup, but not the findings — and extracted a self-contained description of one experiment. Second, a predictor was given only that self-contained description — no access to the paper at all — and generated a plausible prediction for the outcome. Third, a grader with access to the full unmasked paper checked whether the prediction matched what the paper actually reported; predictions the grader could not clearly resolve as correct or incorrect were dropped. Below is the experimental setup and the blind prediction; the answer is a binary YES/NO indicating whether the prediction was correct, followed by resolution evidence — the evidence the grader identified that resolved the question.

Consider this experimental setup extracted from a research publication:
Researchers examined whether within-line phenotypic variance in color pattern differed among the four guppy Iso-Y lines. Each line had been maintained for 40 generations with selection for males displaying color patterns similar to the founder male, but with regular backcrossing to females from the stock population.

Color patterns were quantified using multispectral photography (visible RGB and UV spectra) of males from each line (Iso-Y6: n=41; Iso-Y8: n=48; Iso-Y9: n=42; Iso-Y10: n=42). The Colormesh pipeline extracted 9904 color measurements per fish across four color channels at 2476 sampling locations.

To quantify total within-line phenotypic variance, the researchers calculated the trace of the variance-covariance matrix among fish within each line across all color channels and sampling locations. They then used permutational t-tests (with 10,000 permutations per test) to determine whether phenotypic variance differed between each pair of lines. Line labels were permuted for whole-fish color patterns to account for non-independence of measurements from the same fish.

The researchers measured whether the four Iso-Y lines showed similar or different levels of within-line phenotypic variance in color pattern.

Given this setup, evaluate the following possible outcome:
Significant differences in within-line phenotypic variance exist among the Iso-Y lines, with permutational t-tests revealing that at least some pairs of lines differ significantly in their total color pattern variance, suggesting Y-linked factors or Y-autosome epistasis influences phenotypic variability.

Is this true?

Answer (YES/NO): YES